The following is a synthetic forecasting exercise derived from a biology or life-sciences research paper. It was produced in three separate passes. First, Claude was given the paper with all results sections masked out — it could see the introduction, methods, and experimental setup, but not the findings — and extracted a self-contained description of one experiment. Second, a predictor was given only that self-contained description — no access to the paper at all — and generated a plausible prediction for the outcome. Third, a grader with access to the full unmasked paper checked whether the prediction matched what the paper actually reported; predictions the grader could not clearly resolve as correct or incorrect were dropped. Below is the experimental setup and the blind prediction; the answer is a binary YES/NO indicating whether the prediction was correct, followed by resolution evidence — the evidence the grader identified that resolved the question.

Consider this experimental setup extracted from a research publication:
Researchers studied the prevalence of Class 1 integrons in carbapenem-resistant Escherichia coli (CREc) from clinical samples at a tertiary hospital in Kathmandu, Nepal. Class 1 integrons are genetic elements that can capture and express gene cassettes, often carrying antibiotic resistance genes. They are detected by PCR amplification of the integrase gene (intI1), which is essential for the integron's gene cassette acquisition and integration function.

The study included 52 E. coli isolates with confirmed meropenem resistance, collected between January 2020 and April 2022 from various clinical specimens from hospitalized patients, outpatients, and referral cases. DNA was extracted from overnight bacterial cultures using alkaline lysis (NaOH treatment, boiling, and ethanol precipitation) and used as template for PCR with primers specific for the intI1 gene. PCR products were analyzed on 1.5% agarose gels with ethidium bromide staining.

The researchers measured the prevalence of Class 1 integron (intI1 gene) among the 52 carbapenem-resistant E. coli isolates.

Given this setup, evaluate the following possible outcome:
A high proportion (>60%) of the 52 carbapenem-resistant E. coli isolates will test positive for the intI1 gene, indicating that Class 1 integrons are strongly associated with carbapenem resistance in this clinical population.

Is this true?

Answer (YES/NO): YES